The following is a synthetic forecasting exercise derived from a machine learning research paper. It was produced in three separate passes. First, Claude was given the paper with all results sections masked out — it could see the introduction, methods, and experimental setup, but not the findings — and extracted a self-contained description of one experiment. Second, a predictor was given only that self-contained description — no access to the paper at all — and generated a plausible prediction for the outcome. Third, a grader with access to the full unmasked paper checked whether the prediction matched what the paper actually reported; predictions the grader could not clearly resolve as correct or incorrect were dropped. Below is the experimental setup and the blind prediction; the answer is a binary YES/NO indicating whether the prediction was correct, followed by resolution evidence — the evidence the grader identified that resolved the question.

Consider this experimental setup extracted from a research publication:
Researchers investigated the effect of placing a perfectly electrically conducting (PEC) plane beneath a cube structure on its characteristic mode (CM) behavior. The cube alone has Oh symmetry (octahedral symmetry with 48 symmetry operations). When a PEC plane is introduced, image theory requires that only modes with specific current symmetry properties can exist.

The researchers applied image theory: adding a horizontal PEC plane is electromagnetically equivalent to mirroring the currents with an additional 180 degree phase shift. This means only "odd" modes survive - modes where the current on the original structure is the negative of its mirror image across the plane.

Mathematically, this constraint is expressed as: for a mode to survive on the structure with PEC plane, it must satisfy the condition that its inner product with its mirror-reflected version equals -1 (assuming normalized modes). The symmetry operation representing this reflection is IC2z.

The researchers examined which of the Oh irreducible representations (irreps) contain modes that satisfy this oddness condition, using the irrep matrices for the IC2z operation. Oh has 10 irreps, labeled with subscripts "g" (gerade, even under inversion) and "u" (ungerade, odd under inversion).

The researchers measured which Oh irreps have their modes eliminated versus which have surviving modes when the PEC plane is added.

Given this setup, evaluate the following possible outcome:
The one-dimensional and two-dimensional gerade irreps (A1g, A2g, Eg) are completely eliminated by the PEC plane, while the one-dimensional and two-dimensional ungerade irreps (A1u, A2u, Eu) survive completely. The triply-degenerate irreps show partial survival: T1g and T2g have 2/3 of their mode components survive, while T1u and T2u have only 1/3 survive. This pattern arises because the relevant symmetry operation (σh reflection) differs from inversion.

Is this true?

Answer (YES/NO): YES